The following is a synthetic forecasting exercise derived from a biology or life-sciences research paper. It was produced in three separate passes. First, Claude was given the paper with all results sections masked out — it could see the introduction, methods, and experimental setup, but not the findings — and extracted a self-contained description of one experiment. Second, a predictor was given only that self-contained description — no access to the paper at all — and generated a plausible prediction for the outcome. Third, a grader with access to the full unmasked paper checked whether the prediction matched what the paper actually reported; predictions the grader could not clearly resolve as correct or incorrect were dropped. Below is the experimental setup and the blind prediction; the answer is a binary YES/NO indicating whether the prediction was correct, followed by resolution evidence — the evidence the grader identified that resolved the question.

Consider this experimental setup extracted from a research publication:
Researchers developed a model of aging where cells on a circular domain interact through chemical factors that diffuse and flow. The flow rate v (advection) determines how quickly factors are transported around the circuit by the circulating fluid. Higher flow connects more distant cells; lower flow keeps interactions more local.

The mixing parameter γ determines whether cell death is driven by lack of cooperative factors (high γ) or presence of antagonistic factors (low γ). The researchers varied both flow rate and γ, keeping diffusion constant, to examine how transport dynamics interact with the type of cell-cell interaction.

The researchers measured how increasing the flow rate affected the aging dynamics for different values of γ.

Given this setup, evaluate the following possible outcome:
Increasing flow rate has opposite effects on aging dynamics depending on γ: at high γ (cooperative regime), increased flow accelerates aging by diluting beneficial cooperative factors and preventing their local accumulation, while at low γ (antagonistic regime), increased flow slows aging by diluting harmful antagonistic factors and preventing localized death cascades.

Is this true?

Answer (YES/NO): YES